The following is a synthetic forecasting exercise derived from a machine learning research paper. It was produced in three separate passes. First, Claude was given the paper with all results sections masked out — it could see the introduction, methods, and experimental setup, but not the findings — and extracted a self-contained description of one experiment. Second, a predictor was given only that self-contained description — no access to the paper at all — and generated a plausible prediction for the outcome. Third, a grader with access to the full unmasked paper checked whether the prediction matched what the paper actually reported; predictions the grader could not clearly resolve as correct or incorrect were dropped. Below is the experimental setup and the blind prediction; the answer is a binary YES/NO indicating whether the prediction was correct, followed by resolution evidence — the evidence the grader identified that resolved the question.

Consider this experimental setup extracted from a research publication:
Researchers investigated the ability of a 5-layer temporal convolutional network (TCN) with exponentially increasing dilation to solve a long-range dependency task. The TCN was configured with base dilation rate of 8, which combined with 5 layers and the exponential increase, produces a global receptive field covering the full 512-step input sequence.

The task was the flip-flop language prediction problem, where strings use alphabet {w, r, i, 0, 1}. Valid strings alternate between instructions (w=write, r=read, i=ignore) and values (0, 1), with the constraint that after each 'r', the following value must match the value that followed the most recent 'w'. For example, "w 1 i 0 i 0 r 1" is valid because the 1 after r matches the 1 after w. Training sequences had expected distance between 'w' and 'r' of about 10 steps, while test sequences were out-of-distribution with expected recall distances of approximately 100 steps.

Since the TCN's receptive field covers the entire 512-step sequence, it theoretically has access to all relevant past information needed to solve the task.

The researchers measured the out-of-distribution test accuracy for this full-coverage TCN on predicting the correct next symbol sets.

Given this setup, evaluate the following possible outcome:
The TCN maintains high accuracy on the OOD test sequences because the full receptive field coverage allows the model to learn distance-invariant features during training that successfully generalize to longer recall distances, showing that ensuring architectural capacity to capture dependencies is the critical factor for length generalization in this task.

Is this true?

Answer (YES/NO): NO